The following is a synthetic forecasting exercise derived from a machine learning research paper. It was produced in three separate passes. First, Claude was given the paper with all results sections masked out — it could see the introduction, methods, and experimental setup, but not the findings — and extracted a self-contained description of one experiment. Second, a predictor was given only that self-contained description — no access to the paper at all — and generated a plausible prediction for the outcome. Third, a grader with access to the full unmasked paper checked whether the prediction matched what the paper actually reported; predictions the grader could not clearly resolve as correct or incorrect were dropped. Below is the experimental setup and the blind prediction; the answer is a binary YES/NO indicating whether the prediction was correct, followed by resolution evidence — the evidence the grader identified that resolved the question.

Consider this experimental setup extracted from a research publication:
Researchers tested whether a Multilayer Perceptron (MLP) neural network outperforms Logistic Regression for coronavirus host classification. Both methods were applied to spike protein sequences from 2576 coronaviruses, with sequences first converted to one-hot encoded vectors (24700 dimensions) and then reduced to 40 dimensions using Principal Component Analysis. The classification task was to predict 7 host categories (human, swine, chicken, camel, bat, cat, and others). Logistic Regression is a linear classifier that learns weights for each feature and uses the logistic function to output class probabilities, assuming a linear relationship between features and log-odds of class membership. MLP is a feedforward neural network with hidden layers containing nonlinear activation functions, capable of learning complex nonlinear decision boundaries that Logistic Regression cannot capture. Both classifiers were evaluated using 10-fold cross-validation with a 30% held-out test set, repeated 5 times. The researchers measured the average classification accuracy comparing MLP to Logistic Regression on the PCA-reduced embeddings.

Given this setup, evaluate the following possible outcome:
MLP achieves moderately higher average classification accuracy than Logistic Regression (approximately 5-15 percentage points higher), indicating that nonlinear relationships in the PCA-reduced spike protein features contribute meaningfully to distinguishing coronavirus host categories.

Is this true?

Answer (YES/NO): NO